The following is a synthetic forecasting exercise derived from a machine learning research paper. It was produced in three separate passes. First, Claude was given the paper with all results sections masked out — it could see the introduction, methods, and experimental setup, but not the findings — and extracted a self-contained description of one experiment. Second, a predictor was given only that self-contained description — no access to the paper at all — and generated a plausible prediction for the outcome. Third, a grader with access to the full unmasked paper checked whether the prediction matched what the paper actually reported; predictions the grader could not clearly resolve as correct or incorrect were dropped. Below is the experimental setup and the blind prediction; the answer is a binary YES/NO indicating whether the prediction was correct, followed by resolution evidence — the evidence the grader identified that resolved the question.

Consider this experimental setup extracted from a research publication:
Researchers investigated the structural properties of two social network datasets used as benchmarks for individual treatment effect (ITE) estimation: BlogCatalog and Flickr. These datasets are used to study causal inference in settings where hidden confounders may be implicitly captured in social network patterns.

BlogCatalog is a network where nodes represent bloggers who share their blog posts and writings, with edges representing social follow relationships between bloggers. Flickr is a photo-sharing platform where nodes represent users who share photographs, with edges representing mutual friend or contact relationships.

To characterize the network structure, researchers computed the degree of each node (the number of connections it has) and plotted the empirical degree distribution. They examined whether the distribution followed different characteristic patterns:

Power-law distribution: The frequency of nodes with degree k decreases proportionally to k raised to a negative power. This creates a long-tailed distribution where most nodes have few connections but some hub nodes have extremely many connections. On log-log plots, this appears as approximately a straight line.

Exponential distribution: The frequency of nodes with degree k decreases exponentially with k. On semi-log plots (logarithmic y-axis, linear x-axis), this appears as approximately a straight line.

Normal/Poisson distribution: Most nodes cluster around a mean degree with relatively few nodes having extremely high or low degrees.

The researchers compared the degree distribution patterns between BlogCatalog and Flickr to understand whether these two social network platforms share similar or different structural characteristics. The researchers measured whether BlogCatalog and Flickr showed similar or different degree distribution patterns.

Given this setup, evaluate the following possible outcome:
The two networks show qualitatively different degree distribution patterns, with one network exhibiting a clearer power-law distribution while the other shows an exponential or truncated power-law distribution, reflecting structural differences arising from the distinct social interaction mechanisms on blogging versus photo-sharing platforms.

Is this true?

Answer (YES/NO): NO